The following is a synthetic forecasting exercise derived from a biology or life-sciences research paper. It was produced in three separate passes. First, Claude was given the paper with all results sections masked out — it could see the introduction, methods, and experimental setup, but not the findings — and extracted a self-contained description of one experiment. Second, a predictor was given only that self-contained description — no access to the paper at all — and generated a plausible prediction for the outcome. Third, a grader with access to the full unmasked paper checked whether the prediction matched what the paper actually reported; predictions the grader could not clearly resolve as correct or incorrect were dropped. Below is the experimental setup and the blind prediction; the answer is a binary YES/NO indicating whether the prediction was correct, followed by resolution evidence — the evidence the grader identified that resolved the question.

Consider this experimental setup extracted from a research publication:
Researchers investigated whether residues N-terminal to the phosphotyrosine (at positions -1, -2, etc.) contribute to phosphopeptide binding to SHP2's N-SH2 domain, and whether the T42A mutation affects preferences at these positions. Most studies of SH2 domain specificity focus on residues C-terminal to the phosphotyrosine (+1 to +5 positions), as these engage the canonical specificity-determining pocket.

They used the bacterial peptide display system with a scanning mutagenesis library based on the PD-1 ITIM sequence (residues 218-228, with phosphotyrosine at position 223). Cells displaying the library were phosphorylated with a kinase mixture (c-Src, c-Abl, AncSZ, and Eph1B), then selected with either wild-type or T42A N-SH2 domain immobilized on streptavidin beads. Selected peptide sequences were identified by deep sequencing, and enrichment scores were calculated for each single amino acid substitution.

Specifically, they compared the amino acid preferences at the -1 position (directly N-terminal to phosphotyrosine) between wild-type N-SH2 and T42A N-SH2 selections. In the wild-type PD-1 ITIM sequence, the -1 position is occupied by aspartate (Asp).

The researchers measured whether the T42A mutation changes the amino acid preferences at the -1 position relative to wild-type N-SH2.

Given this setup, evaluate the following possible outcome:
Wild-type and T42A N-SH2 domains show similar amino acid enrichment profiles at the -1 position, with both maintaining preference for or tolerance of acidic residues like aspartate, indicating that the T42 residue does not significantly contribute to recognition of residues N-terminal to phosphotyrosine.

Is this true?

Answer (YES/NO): NO